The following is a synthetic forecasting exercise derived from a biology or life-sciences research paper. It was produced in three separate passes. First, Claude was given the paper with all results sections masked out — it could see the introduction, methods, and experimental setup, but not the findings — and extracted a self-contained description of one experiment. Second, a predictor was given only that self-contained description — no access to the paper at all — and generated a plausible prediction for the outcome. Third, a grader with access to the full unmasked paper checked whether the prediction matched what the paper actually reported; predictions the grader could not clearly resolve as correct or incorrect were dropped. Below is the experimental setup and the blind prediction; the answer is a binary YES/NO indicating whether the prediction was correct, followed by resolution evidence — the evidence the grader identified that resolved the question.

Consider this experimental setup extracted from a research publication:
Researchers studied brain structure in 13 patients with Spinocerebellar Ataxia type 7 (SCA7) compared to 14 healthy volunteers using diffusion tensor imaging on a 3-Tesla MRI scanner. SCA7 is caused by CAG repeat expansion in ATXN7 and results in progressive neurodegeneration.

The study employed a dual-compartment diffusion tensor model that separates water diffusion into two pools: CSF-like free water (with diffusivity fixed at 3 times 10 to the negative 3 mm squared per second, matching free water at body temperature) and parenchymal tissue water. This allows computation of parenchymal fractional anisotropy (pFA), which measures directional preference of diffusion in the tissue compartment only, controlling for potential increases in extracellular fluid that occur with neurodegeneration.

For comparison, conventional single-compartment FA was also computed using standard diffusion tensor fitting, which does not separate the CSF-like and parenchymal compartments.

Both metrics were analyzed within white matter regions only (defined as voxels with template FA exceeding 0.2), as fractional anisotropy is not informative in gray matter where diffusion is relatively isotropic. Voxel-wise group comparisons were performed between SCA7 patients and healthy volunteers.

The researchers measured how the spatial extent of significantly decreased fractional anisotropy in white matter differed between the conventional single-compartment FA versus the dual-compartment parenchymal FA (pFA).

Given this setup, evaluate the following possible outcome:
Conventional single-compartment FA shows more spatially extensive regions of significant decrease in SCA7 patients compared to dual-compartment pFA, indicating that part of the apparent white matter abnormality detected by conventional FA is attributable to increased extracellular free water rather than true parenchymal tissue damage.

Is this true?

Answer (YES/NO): YES